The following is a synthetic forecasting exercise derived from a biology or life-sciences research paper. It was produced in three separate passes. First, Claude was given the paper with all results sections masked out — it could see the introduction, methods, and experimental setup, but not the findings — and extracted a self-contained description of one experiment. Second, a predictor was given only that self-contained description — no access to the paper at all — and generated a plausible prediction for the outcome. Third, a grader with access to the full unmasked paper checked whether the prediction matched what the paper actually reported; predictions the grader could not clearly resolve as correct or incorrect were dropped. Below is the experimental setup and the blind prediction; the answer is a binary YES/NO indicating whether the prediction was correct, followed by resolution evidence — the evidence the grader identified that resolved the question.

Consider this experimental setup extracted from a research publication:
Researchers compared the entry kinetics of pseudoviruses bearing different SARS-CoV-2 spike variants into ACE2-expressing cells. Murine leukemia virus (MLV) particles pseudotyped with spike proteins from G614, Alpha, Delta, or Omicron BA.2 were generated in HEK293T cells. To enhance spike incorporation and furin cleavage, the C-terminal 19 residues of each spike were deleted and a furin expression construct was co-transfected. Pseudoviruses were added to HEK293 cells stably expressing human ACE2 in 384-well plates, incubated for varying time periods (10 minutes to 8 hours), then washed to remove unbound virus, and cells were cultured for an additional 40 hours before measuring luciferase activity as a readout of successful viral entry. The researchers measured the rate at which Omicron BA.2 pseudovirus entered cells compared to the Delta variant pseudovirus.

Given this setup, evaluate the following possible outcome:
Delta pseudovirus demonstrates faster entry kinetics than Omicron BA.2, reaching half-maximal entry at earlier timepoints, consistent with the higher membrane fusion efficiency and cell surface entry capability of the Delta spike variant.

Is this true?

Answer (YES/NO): YES